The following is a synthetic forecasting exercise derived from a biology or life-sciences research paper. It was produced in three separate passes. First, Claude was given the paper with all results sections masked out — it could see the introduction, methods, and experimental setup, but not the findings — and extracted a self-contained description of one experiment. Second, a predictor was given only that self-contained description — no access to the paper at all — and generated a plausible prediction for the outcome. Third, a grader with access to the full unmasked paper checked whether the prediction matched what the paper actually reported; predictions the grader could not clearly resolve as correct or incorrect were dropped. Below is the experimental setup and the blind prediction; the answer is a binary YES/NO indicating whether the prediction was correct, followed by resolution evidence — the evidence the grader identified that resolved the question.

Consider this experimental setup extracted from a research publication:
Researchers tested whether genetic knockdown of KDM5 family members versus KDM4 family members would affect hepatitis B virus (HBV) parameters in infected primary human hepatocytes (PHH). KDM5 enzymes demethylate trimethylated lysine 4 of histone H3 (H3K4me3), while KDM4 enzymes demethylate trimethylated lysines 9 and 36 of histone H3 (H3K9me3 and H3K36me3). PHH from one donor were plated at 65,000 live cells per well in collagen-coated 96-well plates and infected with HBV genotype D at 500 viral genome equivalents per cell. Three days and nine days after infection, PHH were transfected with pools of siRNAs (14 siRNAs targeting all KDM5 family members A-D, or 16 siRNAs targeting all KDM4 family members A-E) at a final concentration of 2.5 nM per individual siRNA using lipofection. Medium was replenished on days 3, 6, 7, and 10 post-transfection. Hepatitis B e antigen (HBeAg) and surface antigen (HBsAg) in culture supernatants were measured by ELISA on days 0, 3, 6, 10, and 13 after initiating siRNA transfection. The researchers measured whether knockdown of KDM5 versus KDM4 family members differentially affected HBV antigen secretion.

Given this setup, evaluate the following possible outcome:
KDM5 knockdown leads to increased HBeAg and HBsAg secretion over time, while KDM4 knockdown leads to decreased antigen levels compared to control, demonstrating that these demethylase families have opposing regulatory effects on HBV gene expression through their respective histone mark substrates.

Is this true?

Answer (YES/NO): NO